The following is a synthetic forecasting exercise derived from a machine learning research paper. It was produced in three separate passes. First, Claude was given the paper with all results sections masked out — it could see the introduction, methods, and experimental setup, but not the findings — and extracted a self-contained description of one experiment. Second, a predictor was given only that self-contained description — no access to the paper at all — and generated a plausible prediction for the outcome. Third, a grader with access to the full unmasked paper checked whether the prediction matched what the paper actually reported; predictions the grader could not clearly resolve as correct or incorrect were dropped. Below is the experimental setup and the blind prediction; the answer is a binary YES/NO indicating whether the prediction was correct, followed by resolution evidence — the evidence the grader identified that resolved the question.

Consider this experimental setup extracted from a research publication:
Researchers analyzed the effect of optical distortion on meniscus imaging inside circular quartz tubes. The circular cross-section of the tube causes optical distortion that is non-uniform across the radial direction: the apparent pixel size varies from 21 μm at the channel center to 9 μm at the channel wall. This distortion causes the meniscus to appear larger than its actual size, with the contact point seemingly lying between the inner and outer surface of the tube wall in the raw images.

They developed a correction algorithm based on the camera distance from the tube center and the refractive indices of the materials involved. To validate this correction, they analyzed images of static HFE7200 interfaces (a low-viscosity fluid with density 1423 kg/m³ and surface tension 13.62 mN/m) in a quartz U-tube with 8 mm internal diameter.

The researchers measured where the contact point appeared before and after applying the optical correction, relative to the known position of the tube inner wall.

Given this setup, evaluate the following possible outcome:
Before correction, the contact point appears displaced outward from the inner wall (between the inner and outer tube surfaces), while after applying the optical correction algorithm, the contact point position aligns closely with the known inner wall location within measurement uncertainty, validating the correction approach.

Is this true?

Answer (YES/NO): YES